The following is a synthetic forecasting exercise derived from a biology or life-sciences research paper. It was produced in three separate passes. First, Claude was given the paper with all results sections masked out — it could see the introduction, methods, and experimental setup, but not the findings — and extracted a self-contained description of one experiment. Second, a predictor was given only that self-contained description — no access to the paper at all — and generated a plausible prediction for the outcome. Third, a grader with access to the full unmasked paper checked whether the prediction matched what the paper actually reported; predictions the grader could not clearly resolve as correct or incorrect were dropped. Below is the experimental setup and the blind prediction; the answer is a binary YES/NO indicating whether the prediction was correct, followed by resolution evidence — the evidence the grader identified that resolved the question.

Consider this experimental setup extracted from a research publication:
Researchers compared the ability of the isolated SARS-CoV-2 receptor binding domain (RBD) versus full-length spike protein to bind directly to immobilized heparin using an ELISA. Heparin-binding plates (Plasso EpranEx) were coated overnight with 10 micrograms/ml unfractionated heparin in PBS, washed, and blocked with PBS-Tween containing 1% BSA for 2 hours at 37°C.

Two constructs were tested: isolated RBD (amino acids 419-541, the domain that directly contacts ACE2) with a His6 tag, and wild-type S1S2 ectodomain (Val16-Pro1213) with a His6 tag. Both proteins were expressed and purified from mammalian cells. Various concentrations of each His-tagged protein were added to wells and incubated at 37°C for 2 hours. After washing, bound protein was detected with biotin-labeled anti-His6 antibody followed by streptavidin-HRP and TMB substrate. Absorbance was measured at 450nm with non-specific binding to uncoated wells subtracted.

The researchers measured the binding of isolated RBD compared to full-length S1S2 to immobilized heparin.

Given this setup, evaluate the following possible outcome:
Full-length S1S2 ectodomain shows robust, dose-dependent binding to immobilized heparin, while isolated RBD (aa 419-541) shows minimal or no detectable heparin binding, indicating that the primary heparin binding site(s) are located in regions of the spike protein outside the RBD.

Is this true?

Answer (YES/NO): NO